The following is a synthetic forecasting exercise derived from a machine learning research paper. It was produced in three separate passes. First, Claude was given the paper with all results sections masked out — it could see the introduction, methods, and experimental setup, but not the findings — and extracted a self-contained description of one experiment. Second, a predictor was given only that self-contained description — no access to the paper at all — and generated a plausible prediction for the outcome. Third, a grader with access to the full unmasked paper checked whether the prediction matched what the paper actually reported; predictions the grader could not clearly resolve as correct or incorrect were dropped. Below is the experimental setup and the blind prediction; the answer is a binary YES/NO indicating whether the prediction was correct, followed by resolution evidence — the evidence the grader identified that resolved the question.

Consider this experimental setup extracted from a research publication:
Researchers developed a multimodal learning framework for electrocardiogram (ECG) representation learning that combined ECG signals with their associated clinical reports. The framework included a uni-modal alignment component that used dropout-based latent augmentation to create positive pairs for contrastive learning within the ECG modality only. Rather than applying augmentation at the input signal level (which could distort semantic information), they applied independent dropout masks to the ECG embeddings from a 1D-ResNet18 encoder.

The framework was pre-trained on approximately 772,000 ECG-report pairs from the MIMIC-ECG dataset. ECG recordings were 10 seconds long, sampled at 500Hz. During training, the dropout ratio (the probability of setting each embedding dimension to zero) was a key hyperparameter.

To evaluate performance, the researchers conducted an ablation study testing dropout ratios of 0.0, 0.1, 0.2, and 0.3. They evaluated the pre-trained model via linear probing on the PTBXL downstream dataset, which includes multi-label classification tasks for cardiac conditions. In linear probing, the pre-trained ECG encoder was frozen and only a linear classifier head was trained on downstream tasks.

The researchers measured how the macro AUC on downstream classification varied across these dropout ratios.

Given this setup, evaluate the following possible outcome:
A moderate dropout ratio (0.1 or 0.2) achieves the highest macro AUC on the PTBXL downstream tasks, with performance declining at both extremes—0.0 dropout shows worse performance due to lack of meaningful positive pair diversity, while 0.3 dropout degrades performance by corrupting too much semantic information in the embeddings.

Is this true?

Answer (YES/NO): NO